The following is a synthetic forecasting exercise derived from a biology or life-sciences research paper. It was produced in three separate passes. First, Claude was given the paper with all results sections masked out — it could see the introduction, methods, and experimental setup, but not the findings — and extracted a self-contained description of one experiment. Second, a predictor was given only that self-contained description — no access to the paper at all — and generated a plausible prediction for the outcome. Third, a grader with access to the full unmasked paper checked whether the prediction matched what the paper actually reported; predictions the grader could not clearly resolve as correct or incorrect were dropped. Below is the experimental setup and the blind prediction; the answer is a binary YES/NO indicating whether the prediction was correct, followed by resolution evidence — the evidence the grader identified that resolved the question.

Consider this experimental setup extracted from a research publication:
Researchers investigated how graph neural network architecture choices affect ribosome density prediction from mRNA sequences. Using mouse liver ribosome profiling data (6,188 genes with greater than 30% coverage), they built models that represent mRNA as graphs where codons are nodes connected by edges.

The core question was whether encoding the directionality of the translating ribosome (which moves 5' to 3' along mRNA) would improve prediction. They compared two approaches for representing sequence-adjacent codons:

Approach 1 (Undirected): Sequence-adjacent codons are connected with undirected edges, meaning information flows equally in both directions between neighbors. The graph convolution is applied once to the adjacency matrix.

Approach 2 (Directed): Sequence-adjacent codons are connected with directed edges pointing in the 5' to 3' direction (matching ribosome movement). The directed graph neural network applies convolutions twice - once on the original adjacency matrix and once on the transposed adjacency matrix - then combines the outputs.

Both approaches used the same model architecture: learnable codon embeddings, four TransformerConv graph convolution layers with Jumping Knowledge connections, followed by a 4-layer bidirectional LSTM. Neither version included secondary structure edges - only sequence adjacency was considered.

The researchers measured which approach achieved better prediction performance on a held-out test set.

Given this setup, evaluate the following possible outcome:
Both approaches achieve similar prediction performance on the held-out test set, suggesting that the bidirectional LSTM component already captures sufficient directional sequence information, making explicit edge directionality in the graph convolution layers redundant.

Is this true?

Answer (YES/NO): NO